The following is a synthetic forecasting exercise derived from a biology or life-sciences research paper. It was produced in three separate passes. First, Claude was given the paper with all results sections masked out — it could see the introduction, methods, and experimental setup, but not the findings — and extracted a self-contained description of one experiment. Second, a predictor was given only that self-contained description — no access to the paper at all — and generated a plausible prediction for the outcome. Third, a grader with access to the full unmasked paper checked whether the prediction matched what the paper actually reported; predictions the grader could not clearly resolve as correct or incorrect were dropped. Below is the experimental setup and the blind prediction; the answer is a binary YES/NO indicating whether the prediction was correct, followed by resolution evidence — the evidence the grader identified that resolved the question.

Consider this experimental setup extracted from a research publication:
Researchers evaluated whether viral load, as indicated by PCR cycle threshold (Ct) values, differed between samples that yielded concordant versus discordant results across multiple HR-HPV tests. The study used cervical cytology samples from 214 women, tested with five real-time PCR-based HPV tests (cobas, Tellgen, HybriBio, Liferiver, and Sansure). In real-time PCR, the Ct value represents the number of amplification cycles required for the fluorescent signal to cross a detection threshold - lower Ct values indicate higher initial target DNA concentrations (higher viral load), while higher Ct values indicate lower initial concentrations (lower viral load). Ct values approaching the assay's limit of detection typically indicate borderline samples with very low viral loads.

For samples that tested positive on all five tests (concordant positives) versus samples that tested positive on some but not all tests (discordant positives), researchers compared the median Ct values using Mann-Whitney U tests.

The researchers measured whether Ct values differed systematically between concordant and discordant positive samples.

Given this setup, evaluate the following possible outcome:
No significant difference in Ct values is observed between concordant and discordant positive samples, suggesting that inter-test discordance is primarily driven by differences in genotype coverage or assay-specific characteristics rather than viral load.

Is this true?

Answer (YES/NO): NO